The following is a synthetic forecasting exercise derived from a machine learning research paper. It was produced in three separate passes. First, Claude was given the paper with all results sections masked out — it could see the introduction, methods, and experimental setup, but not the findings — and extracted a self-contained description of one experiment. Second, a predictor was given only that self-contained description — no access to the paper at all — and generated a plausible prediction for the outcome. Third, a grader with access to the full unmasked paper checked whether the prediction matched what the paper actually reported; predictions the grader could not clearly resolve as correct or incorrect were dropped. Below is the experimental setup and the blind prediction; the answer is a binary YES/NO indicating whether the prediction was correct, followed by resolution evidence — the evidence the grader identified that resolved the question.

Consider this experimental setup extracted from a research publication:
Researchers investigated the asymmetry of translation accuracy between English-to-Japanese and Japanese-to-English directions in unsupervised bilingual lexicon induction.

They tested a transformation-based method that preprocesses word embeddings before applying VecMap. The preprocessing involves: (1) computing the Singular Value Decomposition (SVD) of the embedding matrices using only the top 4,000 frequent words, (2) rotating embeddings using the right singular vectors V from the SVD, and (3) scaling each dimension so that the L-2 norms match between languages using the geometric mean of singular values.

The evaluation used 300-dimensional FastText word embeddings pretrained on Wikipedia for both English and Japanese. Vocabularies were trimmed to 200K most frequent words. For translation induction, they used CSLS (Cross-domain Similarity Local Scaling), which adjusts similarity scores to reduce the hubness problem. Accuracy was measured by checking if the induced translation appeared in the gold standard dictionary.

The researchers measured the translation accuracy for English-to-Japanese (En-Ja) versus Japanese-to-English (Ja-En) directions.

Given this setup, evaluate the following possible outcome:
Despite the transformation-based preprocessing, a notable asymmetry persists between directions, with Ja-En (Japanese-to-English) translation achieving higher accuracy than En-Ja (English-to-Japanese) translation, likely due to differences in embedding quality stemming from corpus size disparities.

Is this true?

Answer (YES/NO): NO